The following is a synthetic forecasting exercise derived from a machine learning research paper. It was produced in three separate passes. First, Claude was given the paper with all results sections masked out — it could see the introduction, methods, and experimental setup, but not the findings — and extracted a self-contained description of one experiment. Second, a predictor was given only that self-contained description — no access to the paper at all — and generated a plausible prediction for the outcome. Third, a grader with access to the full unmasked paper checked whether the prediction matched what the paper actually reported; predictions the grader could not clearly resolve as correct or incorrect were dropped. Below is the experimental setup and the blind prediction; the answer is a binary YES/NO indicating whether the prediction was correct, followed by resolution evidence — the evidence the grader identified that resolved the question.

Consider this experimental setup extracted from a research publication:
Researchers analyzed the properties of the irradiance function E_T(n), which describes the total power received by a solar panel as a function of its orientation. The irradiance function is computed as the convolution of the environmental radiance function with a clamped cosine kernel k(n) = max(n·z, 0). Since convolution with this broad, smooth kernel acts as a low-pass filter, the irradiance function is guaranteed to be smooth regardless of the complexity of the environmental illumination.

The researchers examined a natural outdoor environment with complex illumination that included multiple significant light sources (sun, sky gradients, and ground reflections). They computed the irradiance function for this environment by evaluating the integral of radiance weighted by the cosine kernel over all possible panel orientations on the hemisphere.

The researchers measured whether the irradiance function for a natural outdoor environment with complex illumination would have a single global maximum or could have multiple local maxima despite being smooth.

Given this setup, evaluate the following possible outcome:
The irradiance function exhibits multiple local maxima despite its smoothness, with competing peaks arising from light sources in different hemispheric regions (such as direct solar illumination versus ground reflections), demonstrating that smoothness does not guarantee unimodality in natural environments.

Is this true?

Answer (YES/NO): YES